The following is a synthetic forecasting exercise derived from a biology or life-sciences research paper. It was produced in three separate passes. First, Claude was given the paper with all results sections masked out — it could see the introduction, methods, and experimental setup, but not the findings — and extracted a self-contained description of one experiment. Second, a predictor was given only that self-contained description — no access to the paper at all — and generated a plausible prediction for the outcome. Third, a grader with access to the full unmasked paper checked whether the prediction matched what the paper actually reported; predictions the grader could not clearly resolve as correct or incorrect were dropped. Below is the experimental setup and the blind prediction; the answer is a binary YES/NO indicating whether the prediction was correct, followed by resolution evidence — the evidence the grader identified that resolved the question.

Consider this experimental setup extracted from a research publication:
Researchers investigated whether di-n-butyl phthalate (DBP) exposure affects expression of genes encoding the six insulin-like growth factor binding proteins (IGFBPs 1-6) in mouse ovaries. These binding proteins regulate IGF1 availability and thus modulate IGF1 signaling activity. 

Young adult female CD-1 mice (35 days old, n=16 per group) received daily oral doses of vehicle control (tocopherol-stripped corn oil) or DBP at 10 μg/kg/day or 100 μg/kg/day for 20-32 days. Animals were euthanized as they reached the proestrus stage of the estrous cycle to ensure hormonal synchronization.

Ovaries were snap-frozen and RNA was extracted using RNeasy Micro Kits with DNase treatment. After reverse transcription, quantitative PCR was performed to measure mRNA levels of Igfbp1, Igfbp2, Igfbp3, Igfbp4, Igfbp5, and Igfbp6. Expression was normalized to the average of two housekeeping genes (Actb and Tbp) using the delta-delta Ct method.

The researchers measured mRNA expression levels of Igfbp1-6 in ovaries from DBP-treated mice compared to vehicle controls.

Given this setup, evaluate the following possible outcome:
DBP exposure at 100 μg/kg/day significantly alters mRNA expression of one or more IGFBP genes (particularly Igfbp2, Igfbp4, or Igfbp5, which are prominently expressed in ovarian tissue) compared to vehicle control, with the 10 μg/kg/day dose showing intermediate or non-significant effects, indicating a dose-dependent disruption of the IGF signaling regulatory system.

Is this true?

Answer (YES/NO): NO